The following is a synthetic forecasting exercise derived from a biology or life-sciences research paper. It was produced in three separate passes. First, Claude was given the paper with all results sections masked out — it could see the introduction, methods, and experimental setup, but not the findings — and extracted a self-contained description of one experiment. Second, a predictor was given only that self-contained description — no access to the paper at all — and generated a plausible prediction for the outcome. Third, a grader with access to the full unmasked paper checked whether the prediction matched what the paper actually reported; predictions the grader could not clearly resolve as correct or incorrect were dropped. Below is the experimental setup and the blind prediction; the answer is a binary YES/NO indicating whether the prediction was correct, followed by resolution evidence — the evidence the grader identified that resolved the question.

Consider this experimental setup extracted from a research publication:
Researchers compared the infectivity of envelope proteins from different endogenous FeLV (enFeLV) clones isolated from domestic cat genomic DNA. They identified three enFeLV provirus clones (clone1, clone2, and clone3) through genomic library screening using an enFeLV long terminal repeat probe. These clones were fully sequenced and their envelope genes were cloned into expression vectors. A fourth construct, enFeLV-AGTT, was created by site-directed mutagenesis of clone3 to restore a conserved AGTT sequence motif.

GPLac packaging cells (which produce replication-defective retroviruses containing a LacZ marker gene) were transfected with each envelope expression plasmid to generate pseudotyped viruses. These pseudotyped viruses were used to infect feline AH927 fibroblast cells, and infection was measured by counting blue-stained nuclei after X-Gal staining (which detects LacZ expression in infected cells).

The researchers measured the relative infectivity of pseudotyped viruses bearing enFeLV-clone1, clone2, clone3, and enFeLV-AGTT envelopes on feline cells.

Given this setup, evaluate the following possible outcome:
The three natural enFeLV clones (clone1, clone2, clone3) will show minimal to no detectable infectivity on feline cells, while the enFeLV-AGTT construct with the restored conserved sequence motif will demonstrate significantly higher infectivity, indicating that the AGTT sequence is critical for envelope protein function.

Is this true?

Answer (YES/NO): NO